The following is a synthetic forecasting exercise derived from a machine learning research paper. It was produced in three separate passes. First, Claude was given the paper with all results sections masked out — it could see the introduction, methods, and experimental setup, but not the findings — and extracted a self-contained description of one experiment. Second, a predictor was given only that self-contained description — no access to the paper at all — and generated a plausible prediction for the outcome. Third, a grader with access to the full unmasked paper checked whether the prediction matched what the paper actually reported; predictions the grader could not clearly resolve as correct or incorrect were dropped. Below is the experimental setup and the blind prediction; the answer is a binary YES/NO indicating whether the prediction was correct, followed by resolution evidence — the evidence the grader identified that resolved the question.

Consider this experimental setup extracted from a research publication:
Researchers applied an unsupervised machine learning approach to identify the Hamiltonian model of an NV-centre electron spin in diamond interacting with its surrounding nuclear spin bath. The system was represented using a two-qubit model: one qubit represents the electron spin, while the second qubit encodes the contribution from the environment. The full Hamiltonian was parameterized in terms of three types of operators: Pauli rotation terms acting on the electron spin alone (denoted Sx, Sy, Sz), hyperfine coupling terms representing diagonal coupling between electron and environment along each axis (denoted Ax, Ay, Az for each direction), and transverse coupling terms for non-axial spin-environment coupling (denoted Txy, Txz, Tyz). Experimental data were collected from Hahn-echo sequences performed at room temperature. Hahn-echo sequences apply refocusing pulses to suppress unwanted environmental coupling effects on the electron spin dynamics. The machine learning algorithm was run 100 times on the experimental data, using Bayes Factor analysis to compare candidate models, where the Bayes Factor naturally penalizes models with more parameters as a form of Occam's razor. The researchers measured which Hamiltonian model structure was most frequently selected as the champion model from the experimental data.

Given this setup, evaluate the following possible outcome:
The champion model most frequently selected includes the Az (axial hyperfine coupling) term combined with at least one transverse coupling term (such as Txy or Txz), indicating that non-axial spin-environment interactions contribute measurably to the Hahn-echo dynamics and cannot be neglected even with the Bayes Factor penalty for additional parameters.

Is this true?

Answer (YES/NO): NO